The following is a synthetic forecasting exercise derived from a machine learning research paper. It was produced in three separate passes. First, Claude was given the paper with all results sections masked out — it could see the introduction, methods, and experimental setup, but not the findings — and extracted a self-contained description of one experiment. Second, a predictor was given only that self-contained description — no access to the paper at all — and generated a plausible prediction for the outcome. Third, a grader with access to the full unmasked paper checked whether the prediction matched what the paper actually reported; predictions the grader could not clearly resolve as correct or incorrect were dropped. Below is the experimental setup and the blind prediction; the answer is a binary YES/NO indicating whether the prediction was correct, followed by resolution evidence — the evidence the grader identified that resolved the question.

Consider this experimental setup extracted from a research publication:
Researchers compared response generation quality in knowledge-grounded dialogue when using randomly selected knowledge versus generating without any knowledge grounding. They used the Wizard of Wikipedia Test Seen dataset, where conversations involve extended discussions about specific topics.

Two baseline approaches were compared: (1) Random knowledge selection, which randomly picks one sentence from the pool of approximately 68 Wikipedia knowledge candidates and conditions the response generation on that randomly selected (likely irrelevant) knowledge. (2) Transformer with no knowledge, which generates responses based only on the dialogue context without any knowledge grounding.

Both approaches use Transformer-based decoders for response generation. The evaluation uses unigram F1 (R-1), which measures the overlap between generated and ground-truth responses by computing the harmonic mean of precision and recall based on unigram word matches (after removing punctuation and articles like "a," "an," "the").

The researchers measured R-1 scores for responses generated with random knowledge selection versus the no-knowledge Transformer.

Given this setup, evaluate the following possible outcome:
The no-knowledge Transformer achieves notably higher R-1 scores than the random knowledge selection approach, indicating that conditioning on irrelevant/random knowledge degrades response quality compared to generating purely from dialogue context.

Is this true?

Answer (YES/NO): YES